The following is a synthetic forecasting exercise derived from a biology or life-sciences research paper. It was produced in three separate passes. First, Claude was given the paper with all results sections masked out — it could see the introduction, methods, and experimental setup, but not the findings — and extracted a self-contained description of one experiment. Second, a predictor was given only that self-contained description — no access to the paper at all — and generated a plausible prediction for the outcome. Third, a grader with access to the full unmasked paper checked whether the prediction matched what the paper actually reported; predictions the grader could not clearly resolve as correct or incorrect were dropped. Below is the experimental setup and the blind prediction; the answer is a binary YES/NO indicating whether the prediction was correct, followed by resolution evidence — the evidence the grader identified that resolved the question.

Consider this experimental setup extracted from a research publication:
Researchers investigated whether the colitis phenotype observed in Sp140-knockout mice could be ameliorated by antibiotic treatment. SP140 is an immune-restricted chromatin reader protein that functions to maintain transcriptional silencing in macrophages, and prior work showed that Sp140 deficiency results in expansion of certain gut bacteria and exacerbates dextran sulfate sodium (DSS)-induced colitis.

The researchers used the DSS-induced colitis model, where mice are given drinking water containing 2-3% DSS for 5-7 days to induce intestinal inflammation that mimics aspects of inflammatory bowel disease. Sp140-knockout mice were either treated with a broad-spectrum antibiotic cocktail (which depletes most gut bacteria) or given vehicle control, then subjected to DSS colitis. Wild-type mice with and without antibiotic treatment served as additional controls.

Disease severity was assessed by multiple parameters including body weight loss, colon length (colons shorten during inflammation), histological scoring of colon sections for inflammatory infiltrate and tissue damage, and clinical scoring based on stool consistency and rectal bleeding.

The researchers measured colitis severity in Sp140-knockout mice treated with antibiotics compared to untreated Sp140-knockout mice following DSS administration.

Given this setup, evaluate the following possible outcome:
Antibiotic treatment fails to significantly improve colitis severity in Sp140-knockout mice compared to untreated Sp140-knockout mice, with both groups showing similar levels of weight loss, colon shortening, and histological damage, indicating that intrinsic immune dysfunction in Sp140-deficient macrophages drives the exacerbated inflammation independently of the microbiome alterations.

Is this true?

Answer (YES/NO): NO